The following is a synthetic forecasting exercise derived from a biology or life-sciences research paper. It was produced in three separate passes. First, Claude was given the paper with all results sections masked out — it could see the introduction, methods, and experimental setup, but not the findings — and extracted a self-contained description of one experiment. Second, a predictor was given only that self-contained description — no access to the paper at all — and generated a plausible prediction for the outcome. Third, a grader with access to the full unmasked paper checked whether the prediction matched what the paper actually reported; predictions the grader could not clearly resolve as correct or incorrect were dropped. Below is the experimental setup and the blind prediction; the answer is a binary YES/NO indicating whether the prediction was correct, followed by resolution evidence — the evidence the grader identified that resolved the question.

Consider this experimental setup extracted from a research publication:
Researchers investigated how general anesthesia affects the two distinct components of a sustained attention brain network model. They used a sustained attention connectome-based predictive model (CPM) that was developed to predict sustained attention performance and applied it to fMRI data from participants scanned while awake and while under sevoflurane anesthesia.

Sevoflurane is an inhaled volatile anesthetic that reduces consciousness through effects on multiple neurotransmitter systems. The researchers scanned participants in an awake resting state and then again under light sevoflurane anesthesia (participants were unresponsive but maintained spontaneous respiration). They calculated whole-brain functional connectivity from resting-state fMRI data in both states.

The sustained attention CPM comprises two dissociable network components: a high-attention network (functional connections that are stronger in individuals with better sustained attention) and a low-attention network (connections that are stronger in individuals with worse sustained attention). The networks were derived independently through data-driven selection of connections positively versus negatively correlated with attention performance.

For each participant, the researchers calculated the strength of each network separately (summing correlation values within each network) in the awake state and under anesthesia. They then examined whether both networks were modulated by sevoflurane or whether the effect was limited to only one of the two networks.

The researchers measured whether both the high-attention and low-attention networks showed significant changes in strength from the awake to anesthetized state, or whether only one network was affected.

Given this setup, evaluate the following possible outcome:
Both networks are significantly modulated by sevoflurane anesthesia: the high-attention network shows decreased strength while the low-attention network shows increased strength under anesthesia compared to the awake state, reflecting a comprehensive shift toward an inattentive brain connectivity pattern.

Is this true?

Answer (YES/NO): NO